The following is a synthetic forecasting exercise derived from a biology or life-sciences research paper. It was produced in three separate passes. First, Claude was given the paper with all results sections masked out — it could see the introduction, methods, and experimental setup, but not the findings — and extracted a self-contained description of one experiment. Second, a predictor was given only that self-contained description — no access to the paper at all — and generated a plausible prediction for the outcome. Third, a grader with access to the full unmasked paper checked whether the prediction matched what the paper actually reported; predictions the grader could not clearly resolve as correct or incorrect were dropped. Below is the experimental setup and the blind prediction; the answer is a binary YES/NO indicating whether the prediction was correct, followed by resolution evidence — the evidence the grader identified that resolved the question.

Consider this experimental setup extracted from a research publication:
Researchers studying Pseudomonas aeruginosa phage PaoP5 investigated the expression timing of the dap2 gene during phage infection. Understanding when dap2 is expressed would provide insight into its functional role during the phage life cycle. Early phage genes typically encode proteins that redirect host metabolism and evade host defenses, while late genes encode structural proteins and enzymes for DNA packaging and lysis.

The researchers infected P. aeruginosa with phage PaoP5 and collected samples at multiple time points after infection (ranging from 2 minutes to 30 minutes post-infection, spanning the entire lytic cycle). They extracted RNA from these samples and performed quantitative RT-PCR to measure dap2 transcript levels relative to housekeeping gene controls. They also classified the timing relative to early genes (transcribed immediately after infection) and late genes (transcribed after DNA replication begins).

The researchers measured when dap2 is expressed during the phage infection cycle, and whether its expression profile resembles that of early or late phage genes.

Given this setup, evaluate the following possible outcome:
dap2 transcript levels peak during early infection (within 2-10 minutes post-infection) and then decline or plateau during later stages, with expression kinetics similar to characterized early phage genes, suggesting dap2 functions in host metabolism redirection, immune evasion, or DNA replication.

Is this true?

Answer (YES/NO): YES